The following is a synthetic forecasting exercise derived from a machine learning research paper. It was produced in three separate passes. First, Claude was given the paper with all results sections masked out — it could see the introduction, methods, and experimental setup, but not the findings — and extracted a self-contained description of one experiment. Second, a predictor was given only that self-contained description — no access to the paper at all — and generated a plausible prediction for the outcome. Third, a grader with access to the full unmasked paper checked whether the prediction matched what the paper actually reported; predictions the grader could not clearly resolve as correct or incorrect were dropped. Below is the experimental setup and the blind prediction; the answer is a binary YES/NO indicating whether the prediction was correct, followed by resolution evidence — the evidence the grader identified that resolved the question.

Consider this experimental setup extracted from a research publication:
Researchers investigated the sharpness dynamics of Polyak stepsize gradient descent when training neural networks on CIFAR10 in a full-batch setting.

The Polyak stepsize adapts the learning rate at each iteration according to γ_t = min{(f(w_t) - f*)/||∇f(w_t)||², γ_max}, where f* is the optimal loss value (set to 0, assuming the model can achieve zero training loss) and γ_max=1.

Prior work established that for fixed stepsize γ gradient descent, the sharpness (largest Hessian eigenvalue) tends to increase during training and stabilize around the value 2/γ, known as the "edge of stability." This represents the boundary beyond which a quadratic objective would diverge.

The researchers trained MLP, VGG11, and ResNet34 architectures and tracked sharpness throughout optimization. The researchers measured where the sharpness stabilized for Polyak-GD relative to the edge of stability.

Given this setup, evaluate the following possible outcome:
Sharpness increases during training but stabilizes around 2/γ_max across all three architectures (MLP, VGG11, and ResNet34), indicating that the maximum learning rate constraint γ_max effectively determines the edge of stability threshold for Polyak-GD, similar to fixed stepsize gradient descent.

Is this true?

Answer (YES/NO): NO